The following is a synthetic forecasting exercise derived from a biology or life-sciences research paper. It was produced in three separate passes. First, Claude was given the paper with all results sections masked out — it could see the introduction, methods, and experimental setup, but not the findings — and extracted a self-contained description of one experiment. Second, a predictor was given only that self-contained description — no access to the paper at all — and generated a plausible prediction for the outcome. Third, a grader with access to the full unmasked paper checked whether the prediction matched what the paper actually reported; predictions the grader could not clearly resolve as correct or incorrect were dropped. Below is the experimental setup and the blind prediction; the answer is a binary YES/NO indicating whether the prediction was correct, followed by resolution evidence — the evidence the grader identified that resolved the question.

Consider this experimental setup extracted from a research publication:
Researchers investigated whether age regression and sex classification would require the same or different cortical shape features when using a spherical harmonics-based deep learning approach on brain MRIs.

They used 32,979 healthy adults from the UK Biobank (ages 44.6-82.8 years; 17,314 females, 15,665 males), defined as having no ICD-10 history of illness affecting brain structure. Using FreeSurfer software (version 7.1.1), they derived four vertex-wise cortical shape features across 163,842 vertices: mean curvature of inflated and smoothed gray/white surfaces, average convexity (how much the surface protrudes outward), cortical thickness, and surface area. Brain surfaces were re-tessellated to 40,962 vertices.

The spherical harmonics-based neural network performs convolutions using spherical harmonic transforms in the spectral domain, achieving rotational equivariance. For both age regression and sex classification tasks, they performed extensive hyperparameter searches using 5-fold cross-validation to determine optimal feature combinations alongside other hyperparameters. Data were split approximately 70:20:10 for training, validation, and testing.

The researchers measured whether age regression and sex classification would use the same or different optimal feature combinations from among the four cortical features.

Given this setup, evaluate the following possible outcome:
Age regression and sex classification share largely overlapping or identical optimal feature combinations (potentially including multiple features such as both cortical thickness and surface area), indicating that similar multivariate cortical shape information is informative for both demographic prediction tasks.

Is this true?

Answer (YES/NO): NO